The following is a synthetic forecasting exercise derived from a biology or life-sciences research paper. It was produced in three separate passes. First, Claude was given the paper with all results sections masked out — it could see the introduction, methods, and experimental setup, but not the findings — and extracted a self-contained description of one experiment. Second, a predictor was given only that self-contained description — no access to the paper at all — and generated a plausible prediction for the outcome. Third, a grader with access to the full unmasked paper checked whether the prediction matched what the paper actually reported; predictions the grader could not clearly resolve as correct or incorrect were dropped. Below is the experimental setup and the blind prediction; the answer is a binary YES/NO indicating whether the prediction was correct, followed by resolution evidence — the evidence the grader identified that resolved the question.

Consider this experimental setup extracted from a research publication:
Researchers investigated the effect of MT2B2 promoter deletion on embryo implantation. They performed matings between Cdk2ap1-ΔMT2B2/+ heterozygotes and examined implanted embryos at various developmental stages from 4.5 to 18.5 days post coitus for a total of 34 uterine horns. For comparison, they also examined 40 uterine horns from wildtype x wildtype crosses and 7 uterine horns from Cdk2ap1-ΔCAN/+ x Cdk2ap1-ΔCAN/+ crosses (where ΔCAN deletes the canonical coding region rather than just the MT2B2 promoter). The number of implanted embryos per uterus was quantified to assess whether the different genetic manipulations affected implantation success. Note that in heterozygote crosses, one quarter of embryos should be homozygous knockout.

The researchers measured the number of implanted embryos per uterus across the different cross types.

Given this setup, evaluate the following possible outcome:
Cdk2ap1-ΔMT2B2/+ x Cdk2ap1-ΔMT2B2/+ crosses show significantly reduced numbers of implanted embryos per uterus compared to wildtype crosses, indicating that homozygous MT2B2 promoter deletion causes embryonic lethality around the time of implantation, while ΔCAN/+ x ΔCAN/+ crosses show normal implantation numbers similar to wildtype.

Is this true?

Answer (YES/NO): YES